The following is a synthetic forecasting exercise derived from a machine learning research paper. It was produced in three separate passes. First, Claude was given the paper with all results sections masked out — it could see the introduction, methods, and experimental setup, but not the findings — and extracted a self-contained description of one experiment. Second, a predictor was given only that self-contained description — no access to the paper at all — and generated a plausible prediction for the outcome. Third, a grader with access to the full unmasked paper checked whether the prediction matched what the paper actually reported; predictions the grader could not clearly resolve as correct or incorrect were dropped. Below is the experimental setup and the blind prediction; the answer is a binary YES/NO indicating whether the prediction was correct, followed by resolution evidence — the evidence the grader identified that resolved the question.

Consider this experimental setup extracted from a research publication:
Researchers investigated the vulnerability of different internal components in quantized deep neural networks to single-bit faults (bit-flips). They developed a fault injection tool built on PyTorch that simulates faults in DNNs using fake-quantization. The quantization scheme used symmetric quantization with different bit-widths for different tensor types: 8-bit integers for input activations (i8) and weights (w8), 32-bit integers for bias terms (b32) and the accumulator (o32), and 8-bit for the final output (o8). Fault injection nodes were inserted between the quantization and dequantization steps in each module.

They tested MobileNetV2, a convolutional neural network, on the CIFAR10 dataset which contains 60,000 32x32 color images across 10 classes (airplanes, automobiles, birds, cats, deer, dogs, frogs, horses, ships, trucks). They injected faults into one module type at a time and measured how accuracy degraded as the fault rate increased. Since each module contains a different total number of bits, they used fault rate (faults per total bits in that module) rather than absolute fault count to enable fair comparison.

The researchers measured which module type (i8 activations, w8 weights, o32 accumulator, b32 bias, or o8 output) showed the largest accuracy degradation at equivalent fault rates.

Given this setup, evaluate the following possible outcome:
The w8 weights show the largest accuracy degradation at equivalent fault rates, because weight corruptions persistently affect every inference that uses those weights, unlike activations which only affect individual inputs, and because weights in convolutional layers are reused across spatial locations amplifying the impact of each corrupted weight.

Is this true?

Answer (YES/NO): NO